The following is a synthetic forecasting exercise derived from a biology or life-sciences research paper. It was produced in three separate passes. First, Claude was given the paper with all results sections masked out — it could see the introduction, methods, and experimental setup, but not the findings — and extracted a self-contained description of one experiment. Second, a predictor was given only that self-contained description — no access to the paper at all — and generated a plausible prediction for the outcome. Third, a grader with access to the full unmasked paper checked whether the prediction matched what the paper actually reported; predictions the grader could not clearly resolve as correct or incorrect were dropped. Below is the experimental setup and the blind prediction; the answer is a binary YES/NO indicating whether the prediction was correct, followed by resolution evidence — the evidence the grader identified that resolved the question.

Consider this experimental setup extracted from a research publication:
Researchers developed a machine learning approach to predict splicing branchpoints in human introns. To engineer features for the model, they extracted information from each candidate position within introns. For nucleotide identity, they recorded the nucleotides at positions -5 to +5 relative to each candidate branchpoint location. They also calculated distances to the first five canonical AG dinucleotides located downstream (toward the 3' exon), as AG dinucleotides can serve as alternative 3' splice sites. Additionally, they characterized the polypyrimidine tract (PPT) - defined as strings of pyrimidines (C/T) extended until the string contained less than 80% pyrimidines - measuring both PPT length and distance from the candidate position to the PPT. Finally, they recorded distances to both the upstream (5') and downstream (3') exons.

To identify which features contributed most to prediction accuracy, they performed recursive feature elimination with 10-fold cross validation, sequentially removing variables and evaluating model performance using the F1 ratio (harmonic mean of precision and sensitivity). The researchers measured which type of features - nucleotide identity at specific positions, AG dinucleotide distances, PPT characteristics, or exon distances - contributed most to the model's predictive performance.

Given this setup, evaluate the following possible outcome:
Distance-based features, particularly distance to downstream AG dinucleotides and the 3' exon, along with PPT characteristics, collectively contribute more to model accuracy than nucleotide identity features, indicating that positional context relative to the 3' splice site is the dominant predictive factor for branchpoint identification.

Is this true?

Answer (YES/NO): NO